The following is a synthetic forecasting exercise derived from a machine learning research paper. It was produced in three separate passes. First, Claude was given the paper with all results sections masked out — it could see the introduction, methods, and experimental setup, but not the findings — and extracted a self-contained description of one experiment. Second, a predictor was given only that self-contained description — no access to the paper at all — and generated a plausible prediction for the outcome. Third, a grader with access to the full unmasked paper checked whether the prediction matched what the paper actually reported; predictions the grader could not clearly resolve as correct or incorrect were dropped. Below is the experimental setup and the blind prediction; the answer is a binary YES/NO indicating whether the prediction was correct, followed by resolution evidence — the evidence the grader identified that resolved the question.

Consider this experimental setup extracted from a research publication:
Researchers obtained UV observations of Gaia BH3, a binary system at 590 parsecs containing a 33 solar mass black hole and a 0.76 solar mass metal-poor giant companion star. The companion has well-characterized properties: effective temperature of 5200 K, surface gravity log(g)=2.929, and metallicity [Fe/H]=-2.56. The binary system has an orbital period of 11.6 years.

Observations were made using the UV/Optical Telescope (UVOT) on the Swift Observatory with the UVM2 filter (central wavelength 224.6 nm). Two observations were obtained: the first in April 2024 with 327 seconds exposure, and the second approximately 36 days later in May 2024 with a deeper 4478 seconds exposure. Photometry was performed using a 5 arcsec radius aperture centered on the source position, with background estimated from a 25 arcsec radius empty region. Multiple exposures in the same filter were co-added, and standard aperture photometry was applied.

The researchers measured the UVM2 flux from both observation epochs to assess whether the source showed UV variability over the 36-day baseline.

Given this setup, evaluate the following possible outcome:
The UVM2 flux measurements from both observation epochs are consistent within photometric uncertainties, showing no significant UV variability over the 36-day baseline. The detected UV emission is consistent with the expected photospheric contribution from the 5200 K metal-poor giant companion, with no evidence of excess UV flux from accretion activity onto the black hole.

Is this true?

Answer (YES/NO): YES